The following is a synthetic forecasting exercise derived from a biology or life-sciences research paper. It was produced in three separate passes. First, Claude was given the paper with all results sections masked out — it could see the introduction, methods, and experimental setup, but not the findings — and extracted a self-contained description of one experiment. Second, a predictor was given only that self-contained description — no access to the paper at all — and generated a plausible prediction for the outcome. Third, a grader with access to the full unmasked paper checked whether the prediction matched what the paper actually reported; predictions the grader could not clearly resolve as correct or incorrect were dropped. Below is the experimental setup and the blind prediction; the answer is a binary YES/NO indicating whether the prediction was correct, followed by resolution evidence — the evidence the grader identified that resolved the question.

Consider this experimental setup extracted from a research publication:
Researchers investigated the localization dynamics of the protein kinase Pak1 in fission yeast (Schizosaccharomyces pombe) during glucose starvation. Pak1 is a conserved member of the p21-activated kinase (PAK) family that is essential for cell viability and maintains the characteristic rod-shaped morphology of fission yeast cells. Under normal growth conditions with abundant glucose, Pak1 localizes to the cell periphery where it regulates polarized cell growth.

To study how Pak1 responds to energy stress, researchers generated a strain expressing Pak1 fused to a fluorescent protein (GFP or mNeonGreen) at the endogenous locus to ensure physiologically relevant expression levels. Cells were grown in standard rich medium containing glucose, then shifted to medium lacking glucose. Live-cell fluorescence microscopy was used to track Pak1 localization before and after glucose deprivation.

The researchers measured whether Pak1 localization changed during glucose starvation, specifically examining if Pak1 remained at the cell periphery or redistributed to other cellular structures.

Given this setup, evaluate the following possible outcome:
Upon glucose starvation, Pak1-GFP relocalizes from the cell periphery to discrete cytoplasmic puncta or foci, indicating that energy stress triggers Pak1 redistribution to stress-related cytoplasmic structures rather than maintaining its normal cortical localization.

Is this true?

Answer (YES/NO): YES